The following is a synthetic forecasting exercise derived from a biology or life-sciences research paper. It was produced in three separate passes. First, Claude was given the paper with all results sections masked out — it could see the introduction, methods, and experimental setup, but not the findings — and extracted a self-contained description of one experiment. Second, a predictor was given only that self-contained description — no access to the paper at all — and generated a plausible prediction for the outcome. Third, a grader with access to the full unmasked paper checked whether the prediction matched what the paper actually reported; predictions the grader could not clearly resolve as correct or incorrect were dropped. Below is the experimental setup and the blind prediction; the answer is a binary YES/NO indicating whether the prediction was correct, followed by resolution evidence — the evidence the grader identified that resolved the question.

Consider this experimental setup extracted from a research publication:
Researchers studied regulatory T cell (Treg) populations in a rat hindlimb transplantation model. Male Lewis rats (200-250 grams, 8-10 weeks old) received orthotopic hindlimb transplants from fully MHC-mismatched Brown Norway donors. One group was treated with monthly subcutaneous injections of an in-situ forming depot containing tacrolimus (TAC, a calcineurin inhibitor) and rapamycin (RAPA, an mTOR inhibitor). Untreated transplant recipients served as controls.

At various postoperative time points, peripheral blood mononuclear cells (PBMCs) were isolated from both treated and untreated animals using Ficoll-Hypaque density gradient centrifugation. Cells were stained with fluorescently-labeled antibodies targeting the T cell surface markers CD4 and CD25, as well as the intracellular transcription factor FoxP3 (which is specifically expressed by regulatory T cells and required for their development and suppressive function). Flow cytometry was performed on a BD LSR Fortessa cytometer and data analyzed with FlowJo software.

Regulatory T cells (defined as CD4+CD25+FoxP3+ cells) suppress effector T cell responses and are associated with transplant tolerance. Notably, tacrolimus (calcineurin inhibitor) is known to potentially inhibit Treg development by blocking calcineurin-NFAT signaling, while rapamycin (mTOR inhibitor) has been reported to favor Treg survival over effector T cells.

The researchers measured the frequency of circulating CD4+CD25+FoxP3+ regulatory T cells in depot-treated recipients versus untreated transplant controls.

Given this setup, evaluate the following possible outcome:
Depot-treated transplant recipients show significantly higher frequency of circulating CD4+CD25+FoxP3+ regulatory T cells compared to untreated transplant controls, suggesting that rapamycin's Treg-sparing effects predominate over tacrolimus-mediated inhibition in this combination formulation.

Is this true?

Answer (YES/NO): NO